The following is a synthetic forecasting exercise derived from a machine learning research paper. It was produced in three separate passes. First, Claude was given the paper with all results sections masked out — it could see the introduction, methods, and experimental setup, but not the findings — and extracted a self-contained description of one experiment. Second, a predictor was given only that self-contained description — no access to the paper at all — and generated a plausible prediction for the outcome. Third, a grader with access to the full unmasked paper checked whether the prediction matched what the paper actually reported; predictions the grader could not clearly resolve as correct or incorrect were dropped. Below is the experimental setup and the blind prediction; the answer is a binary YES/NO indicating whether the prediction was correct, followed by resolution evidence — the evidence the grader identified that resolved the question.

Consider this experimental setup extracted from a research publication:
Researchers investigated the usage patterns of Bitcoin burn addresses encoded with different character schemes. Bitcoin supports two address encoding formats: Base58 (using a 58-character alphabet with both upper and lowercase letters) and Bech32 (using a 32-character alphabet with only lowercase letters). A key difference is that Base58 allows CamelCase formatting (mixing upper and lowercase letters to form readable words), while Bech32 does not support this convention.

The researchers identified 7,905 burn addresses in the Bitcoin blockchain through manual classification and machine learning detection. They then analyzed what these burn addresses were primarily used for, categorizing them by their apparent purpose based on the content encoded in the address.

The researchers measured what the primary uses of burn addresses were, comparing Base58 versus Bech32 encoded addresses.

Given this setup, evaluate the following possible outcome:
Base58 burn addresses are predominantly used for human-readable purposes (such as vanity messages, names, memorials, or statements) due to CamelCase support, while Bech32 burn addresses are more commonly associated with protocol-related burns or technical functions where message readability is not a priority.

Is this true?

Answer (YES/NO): YES